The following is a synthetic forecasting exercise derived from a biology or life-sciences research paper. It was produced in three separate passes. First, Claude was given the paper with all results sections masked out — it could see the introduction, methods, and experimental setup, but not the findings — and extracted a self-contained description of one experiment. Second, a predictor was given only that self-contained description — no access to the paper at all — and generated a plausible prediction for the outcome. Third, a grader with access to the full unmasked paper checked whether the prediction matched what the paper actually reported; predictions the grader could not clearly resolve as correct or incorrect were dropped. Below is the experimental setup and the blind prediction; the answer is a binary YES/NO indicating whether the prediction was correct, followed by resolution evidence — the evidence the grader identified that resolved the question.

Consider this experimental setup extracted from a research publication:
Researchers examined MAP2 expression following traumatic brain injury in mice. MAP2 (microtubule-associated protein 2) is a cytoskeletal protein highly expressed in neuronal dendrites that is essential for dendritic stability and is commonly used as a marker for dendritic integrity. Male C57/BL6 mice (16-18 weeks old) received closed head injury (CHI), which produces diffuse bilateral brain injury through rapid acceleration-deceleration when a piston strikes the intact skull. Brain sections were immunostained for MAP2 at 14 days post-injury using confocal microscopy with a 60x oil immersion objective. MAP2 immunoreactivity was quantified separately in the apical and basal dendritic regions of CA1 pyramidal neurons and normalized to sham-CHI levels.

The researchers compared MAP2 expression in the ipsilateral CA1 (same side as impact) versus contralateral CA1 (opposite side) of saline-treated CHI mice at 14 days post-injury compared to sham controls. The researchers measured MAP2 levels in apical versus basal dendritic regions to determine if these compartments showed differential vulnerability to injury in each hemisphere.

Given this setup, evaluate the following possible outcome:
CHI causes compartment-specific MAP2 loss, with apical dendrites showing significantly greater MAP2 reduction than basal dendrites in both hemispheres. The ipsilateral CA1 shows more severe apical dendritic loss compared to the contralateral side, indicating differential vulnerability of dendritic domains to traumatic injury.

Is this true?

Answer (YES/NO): NO